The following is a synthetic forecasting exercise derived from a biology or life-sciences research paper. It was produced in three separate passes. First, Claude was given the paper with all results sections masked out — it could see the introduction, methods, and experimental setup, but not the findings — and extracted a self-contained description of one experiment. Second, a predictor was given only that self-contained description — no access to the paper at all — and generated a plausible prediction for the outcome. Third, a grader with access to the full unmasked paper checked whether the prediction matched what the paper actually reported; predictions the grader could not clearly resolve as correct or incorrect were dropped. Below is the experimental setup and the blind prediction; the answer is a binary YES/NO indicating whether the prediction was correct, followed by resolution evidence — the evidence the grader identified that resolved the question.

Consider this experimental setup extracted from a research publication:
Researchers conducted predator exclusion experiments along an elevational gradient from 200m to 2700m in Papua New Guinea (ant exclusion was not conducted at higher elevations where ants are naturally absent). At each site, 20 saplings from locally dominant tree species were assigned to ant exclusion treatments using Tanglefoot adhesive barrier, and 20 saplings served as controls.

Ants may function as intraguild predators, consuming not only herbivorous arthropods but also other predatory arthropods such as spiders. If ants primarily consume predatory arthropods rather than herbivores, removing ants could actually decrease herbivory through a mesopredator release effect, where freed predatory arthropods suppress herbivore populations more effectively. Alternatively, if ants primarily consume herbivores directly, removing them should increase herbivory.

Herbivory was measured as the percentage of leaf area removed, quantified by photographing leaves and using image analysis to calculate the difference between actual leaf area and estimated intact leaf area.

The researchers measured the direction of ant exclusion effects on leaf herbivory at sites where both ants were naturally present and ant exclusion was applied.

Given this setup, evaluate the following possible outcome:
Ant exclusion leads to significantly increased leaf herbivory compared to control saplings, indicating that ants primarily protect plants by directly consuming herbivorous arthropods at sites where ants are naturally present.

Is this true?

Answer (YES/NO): NO